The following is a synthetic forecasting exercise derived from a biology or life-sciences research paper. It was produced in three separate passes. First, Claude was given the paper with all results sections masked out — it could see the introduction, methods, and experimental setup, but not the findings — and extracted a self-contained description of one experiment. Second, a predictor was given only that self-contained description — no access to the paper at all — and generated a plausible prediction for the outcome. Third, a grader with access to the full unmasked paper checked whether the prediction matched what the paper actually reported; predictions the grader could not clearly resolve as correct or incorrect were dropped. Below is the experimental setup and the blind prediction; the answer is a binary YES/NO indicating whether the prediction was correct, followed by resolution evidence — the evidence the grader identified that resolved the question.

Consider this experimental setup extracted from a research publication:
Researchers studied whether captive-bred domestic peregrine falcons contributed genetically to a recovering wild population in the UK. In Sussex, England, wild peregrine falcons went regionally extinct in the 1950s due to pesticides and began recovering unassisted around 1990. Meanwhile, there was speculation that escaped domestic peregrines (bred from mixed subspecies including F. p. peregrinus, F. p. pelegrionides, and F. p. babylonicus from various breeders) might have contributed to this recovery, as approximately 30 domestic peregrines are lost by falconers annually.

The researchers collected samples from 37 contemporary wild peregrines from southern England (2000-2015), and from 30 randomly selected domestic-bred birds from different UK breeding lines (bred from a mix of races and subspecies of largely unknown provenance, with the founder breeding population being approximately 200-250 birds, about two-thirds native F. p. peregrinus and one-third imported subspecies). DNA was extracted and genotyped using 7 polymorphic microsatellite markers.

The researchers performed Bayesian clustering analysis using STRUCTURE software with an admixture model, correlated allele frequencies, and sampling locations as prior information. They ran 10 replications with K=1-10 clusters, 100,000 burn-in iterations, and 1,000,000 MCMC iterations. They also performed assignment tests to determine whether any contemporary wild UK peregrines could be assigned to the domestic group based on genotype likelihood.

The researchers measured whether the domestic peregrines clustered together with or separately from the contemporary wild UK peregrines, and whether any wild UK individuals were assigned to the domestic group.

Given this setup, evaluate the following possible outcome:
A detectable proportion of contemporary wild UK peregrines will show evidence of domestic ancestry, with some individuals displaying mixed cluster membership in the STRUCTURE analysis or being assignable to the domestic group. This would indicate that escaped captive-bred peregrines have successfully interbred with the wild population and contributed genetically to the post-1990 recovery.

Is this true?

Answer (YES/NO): NO